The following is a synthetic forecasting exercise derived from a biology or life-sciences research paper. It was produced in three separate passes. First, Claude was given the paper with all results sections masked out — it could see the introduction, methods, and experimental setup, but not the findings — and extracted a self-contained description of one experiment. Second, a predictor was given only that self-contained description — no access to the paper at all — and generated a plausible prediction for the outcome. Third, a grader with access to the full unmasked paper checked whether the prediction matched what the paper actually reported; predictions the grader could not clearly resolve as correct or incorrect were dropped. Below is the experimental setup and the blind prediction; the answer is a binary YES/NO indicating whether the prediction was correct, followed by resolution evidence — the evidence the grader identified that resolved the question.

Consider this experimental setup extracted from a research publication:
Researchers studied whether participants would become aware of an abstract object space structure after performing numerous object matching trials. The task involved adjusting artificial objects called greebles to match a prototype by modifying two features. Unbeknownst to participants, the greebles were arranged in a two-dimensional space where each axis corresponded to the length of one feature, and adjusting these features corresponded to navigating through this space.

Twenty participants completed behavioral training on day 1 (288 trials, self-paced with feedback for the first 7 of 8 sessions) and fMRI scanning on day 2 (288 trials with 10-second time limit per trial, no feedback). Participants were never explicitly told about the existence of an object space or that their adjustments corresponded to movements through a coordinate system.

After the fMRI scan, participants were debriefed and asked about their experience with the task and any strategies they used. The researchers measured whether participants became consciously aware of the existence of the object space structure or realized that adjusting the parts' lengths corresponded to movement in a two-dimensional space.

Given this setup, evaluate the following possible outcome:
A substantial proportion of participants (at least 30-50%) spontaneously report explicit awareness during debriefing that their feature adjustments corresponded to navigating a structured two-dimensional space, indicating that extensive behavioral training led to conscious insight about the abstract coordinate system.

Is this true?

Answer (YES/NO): NO